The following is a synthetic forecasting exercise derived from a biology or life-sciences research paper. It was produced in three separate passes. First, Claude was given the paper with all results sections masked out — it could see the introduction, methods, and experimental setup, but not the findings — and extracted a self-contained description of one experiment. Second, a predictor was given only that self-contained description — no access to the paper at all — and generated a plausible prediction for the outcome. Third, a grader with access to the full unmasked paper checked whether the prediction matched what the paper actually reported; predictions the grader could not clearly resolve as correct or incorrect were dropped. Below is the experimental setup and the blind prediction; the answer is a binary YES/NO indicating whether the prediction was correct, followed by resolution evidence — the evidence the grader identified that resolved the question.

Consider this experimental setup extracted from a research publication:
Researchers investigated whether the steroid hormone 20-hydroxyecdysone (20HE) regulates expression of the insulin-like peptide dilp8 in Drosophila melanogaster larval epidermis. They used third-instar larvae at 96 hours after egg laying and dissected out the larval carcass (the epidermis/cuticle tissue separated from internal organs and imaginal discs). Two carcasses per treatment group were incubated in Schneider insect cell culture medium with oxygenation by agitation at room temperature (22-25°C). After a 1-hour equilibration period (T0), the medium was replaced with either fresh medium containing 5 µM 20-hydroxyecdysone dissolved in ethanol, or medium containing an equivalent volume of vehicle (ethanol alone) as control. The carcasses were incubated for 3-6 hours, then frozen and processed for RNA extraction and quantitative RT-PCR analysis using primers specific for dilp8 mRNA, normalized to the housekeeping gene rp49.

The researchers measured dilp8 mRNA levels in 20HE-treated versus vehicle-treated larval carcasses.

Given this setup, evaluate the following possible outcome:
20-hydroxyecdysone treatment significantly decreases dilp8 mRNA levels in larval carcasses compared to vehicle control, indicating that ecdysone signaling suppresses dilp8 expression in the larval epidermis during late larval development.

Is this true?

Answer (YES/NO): NO